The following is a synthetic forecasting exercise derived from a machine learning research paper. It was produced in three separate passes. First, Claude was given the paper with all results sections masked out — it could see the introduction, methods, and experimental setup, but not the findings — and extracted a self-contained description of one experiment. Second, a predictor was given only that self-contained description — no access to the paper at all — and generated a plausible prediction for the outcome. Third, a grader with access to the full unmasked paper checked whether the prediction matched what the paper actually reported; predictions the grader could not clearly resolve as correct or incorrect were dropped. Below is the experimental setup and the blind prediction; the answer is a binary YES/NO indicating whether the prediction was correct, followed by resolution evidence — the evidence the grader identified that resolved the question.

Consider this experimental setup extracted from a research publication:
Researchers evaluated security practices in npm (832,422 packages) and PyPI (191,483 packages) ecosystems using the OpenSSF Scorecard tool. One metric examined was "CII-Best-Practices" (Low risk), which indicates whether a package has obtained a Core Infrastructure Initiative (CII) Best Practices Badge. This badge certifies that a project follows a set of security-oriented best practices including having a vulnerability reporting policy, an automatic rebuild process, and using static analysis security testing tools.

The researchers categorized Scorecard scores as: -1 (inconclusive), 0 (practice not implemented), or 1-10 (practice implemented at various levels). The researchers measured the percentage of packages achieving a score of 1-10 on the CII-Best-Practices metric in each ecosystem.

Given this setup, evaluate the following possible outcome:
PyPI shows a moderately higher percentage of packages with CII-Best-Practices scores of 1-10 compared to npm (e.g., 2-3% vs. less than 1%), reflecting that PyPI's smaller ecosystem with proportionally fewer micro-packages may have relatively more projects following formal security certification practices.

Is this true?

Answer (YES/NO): NO